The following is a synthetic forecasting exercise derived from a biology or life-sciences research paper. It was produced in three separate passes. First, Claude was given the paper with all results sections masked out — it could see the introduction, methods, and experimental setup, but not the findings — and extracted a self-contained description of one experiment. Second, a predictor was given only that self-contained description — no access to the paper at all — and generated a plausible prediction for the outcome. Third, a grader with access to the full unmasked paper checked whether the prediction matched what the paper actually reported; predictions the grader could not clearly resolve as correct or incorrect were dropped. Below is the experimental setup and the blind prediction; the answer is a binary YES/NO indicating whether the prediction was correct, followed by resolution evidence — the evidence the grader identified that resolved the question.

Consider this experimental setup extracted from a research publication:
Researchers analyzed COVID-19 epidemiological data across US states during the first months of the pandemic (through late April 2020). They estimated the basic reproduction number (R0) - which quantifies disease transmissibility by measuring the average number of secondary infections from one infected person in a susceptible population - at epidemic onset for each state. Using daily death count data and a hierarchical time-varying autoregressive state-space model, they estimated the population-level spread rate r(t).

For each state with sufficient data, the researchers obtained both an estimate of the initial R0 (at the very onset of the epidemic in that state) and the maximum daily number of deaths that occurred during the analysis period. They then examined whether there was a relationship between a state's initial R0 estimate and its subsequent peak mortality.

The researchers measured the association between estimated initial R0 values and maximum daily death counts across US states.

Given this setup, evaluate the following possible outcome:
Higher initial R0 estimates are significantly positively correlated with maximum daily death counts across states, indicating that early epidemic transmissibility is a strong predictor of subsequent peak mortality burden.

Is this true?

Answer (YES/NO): YES